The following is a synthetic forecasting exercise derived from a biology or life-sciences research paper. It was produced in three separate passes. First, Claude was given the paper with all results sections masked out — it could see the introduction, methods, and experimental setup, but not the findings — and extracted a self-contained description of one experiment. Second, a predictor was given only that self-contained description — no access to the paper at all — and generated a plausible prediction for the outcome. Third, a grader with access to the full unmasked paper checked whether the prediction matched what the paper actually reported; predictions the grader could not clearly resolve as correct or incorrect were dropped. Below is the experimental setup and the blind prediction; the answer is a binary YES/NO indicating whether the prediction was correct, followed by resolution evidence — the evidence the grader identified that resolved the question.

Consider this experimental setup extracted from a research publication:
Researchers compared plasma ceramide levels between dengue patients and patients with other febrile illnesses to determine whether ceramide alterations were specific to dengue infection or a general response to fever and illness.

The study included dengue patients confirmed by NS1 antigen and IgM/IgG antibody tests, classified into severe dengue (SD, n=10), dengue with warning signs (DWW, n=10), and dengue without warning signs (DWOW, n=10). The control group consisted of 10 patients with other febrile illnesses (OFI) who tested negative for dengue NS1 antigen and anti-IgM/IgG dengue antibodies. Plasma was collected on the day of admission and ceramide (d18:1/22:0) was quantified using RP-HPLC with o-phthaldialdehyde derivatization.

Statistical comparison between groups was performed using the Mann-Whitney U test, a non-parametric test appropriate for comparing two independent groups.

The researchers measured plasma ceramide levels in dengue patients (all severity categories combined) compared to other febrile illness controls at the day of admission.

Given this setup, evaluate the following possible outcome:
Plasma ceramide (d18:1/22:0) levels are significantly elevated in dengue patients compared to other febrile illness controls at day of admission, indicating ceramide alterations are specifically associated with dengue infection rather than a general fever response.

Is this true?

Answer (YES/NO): NO